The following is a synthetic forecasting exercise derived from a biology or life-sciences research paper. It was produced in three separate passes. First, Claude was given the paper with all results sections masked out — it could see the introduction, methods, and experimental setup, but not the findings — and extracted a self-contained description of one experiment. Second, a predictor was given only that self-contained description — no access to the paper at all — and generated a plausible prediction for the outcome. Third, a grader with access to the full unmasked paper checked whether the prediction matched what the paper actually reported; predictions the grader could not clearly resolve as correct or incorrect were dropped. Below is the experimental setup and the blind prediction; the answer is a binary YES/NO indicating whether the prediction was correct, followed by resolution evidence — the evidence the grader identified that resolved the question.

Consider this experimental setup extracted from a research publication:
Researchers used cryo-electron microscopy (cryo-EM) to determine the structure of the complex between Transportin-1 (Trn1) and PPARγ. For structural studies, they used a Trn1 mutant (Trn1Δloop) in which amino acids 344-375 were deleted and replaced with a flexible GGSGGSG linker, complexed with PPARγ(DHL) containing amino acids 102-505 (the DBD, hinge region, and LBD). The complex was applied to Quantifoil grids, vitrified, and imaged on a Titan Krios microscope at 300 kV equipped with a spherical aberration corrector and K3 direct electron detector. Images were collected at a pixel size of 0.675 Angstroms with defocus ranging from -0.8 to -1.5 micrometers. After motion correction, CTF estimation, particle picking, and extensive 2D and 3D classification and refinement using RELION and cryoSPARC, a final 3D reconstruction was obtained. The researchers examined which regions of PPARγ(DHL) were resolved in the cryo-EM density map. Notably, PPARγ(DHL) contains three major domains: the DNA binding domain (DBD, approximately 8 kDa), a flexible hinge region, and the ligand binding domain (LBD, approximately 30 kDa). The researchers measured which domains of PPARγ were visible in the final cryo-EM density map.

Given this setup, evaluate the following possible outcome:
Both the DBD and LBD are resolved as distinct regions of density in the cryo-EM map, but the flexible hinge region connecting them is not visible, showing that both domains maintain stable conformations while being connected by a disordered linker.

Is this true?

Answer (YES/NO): NO